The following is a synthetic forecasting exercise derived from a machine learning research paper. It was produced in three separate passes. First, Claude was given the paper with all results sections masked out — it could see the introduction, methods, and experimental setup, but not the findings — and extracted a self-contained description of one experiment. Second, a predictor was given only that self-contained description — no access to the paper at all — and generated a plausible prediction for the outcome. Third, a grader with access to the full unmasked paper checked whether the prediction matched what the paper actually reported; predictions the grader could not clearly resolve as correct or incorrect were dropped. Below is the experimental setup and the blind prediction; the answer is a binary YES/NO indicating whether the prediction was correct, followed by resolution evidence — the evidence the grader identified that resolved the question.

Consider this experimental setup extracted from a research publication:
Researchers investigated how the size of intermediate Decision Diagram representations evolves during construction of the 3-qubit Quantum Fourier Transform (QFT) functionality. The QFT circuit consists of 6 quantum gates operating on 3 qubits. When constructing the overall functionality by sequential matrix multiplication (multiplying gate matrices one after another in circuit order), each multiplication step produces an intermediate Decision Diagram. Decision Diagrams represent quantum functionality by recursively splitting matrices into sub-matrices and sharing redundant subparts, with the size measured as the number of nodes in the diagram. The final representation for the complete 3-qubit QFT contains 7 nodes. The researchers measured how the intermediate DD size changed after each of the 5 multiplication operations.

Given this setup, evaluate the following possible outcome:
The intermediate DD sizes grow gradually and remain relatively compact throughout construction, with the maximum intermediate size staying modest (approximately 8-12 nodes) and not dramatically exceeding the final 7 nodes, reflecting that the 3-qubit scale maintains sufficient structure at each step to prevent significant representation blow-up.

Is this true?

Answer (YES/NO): NO